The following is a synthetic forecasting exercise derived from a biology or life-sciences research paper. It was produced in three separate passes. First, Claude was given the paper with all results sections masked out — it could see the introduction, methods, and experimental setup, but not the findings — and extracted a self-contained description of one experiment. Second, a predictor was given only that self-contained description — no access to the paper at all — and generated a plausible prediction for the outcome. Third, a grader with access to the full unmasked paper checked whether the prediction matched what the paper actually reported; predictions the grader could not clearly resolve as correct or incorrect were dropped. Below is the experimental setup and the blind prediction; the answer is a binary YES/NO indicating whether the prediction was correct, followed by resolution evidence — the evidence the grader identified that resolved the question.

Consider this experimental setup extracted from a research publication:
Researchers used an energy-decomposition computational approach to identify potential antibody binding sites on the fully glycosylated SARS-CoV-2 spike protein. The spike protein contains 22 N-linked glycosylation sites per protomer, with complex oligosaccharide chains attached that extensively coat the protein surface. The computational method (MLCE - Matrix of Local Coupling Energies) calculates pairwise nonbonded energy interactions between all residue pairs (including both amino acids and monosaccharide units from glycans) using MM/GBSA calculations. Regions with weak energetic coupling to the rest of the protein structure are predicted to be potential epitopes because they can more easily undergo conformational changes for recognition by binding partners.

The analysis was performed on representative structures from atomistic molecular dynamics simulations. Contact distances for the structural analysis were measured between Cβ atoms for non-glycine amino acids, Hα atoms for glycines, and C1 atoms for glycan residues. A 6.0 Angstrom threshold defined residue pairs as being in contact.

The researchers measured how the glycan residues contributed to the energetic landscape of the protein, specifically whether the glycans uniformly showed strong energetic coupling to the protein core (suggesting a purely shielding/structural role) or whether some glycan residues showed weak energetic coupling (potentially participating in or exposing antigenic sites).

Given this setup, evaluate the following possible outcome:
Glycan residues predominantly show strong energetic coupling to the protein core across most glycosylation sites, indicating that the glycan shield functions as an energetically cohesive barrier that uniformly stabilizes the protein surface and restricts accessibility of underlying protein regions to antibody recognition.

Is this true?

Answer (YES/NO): NO